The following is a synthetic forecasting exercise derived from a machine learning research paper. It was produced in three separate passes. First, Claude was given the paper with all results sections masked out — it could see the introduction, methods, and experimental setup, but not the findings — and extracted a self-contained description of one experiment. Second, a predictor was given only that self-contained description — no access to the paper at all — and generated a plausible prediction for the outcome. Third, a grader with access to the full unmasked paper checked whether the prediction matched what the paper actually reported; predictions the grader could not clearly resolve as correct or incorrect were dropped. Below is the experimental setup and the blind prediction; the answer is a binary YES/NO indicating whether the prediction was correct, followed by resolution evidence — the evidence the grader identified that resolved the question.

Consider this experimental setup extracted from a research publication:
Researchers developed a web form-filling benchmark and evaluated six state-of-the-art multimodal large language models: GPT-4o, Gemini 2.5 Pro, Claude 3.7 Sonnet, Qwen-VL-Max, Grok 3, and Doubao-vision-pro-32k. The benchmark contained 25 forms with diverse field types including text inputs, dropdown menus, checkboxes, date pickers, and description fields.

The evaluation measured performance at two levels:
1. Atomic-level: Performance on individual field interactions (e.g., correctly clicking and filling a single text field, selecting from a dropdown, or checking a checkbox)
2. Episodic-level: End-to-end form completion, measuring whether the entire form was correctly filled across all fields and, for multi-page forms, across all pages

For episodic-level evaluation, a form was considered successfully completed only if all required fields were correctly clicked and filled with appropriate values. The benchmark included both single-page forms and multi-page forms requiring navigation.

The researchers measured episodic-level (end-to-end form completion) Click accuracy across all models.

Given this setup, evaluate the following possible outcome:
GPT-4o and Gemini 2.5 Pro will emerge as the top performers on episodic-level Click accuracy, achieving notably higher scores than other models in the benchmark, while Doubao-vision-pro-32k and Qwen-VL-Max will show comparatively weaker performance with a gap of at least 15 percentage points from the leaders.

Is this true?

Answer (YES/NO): NO